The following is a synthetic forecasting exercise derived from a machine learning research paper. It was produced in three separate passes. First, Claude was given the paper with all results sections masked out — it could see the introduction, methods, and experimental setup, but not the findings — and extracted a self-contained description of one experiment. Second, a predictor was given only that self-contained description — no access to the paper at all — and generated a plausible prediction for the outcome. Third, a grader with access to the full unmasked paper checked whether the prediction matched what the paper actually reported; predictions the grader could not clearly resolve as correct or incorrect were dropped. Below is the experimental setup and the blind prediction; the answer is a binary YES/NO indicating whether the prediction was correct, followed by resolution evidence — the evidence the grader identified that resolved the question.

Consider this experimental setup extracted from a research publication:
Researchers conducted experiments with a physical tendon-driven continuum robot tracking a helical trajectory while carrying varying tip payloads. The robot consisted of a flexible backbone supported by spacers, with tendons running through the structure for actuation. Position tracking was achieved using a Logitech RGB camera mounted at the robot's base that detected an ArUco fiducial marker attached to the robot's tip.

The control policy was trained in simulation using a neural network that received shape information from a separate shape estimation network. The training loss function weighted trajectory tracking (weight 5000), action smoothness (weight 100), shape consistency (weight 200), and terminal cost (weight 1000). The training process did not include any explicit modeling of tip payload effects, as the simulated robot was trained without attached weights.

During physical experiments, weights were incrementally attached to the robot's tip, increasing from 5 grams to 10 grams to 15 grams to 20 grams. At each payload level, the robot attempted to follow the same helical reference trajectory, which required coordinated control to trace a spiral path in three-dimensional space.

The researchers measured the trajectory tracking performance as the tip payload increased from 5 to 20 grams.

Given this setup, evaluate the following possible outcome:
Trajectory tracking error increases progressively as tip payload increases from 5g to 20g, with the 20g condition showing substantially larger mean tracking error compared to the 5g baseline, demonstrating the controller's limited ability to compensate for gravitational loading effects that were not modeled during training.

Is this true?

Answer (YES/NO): NO